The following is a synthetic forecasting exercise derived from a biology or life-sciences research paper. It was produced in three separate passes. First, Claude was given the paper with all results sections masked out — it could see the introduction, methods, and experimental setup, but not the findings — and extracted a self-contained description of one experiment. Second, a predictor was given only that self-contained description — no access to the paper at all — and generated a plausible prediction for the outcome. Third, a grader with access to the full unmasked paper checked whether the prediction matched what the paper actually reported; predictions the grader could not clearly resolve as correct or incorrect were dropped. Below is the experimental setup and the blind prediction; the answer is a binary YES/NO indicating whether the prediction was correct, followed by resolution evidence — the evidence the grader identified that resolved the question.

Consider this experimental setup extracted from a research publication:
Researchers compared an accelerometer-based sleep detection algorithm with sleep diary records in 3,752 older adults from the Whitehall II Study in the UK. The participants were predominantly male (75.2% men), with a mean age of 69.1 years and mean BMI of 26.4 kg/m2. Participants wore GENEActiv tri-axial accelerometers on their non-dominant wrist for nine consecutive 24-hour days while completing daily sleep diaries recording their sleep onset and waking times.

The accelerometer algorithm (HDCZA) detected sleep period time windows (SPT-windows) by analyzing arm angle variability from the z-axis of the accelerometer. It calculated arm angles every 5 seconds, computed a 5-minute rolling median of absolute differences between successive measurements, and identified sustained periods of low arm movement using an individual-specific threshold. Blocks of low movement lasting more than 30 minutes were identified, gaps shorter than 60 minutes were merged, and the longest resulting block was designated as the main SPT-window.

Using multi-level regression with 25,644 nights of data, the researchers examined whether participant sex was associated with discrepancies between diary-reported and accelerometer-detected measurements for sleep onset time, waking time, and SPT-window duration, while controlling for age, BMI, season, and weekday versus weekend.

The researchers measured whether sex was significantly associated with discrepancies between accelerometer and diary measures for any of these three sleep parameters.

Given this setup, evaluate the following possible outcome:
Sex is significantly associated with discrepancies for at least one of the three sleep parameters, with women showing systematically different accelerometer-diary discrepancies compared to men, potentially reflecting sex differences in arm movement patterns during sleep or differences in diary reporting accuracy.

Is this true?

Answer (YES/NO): YES